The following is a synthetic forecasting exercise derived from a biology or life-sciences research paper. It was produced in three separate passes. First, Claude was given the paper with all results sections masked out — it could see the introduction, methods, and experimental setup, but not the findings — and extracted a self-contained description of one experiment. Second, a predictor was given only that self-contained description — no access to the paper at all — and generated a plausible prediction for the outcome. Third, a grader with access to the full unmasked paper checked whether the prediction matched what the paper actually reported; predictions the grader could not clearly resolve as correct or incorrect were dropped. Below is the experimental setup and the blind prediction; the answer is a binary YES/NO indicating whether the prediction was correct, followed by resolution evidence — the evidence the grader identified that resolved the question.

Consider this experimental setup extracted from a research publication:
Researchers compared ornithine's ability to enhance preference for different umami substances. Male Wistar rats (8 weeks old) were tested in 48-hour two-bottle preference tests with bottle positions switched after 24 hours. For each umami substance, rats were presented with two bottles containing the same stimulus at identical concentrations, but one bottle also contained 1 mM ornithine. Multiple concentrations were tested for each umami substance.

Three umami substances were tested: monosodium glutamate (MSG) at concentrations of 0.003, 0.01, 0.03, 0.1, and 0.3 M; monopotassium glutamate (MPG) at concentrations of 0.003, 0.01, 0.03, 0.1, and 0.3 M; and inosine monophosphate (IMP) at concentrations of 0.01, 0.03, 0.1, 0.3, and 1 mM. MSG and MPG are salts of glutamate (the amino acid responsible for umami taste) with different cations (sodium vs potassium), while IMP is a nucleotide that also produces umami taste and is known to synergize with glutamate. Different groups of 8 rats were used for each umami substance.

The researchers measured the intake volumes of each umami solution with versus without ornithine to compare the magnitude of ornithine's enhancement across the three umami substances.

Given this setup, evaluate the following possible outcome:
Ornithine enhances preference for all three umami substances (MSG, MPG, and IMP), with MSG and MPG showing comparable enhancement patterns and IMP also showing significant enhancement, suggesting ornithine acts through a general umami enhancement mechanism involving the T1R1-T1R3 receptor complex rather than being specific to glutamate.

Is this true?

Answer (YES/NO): NO